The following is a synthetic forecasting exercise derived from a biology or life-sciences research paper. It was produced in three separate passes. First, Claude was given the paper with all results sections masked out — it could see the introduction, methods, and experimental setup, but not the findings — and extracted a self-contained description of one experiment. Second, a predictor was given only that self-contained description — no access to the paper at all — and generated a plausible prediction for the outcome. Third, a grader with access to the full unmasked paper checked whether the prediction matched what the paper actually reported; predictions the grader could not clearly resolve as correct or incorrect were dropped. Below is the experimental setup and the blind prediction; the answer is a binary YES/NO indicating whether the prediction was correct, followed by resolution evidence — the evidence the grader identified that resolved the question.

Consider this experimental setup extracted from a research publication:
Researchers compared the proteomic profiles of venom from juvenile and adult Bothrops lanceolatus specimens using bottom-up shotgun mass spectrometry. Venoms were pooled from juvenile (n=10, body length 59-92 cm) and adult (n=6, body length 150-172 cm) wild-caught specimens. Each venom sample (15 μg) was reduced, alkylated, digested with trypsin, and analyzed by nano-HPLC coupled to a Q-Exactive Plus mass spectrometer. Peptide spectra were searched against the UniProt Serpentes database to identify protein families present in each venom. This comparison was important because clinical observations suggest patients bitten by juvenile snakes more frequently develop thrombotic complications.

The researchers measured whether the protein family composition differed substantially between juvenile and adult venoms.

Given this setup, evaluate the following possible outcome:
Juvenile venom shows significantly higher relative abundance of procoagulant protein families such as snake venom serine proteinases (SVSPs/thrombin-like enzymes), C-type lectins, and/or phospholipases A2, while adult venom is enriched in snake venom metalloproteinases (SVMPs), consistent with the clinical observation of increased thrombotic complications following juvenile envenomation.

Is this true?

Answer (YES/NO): NO